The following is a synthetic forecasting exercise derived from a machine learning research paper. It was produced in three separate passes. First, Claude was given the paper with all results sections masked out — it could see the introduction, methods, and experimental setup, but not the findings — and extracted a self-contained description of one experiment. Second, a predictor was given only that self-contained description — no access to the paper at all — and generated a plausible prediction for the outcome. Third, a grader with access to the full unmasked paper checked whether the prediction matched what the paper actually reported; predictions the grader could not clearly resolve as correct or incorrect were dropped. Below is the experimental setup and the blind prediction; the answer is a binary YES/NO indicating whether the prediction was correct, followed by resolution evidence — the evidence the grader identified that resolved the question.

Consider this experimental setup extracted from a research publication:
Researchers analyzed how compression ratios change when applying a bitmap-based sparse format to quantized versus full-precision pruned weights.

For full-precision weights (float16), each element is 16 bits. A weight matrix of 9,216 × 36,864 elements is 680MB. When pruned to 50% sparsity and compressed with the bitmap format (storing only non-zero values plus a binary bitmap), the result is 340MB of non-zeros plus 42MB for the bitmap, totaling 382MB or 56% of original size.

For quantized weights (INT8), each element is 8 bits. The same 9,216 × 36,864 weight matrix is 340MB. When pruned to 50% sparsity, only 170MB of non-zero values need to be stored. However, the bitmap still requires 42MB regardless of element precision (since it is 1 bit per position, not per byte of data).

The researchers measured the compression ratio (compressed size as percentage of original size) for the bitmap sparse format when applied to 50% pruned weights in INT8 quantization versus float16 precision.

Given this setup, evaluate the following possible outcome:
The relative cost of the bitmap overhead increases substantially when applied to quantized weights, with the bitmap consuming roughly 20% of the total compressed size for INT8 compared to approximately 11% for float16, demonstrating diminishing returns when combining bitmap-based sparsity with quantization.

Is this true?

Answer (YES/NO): YES